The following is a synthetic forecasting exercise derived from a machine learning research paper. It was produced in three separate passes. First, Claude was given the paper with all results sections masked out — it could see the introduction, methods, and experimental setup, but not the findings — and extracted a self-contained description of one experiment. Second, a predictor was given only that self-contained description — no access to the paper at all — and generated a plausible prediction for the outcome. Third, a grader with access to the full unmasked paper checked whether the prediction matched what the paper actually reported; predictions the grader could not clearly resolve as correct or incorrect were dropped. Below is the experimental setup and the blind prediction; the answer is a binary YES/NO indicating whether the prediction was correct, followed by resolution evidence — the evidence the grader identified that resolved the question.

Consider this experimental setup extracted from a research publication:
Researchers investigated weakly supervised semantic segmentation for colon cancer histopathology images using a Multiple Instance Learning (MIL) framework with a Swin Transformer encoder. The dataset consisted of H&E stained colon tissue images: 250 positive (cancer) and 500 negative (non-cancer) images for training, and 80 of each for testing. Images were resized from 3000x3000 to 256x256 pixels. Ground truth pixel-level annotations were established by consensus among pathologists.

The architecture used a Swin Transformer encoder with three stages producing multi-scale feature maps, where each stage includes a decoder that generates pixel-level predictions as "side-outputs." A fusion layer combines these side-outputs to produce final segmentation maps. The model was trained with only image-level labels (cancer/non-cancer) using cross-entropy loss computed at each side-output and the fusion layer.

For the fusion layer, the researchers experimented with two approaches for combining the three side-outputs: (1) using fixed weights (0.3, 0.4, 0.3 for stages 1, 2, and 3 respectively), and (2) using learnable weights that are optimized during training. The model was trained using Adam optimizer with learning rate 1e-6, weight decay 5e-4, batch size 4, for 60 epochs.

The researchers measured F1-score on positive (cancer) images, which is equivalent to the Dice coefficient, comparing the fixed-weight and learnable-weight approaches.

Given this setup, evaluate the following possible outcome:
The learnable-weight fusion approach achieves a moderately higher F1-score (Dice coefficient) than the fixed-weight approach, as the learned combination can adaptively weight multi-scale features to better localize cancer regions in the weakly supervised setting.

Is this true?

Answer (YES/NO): NO